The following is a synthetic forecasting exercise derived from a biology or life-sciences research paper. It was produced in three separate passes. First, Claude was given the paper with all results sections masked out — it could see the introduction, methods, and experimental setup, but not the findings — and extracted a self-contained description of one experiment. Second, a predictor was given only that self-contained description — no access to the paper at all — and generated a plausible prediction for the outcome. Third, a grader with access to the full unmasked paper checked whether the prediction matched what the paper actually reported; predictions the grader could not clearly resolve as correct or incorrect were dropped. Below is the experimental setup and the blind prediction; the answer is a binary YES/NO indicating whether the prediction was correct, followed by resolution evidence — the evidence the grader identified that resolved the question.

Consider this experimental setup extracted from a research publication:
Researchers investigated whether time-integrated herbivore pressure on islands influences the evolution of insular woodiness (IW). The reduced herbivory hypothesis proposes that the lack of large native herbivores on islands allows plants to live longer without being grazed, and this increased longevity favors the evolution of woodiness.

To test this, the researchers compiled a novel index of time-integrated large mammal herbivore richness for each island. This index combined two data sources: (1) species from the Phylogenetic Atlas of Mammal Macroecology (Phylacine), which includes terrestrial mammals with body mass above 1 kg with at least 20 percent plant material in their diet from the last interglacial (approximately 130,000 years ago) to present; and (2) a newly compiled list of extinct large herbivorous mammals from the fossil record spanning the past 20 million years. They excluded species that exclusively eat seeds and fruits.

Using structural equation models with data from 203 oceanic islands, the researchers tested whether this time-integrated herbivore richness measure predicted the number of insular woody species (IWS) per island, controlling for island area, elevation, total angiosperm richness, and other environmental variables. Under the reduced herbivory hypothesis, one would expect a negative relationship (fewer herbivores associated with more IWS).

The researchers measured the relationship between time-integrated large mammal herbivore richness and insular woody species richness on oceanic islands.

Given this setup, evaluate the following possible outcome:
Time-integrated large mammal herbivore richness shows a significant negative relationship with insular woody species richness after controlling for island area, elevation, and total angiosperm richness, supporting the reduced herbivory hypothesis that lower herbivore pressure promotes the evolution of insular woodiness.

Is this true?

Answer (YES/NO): NO